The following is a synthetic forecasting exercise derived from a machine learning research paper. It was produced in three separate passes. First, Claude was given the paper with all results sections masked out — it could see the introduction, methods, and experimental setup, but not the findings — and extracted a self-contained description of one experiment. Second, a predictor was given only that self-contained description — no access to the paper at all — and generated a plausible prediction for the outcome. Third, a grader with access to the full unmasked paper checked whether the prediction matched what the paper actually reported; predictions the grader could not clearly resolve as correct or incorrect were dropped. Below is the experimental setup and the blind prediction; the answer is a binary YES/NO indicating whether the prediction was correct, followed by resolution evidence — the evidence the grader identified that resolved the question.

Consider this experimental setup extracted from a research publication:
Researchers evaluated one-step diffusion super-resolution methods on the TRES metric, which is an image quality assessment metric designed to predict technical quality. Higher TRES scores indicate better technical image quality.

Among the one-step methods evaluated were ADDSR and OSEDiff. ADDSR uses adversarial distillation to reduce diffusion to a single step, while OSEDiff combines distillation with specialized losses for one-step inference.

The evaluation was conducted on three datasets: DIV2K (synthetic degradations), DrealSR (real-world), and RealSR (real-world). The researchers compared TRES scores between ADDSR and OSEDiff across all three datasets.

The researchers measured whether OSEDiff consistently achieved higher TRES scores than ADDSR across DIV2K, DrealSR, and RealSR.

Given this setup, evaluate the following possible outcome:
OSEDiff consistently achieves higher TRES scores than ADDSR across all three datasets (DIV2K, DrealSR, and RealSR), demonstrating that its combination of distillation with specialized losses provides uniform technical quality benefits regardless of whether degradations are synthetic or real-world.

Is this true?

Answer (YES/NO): YES